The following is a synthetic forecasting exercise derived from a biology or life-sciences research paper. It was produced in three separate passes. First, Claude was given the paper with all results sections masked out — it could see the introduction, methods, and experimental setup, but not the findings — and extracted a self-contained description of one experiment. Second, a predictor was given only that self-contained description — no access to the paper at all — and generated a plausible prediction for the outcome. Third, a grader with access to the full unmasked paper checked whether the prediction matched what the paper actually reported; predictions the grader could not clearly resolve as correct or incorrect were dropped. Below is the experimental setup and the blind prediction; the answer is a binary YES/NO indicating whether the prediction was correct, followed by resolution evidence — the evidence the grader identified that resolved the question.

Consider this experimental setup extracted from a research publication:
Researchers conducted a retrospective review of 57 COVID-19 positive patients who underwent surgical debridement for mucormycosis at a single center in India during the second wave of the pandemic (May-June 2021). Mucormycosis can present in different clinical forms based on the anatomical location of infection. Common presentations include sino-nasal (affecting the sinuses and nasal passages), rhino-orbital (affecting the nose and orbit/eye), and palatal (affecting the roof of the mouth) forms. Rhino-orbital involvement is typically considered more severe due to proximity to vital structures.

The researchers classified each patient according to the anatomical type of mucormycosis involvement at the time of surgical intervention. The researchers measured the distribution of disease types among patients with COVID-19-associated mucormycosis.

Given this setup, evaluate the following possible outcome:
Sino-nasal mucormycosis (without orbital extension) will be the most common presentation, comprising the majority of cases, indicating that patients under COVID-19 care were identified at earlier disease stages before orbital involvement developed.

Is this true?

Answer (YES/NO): YES